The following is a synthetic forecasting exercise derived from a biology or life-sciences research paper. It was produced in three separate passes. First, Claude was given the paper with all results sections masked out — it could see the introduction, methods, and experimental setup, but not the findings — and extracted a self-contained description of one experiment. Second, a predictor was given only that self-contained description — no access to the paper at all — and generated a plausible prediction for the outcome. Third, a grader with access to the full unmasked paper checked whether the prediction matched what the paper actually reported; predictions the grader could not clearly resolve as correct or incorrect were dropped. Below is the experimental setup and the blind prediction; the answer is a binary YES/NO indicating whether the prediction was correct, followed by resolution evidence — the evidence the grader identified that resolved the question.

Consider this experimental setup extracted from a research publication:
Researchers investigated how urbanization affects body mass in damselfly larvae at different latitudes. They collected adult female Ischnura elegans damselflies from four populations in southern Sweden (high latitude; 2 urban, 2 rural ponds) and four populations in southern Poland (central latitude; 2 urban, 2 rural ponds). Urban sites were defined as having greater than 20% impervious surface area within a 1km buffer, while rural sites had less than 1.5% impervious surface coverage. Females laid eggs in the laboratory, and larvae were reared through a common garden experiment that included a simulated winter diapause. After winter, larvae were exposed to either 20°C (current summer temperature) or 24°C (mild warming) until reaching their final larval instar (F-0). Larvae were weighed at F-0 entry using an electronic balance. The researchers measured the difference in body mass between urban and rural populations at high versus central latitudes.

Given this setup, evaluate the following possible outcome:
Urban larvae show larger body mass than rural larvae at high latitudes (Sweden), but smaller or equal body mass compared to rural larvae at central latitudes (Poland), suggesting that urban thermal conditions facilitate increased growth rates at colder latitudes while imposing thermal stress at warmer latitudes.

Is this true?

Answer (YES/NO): NO